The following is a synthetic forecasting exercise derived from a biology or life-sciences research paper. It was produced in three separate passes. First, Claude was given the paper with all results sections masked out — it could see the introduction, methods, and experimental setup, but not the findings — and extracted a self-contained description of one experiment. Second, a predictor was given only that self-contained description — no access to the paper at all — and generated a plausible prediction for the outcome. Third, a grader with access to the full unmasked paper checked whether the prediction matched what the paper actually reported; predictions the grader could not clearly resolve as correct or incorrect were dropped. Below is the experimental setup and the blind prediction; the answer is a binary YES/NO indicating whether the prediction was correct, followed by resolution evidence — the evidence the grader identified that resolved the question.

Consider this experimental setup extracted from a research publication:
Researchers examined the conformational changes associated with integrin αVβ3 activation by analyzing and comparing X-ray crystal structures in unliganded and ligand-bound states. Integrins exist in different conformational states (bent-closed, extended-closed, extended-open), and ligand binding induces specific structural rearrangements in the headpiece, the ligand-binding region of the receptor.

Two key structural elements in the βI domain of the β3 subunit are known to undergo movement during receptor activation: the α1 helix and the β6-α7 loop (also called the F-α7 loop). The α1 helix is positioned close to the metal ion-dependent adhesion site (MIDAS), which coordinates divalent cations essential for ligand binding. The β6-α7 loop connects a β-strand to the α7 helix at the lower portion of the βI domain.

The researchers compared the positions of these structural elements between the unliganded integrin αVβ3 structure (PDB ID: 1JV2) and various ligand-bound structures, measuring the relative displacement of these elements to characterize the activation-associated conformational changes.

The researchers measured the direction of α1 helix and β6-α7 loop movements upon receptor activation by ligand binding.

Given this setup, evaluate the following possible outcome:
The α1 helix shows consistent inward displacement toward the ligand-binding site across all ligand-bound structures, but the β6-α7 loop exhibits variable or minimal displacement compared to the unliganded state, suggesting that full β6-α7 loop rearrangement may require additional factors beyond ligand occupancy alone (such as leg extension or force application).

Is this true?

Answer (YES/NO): NO